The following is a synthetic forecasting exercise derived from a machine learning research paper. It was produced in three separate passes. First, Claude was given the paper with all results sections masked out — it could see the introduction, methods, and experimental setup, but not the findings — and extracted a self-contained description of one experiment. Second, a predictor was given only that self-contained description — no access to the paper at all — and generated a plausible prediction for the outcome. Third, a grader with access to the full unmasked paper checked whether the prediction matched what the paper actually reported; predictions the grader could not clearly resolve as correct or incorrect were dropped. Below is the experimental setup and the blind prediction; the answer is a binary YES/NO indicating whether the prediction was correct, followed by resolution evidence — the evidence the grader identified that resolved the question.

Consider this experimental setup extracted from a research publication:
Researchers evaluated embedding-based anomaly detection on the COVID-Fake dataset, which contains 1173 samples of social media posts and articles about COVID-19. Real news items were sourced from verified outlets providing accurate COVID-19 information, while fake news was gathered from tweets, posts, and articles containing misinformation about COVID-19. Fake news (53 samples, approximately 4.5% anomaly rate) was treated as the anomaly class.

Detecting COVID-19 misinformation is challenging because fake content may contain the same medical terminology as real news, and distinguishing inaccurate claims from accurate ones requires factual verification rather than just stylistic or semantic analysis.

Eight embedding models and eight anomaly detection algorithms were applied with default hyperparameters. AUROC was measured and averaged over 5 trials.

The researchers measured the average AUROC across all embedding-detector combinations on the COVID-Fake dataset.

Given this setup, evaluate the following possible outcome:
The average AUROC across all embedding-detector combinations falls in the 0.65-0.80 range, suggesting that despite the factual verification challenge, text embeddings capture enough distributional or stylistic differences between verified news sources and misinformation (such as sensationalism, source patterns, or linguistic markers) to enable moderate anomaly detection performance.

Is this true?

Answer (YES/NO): NO